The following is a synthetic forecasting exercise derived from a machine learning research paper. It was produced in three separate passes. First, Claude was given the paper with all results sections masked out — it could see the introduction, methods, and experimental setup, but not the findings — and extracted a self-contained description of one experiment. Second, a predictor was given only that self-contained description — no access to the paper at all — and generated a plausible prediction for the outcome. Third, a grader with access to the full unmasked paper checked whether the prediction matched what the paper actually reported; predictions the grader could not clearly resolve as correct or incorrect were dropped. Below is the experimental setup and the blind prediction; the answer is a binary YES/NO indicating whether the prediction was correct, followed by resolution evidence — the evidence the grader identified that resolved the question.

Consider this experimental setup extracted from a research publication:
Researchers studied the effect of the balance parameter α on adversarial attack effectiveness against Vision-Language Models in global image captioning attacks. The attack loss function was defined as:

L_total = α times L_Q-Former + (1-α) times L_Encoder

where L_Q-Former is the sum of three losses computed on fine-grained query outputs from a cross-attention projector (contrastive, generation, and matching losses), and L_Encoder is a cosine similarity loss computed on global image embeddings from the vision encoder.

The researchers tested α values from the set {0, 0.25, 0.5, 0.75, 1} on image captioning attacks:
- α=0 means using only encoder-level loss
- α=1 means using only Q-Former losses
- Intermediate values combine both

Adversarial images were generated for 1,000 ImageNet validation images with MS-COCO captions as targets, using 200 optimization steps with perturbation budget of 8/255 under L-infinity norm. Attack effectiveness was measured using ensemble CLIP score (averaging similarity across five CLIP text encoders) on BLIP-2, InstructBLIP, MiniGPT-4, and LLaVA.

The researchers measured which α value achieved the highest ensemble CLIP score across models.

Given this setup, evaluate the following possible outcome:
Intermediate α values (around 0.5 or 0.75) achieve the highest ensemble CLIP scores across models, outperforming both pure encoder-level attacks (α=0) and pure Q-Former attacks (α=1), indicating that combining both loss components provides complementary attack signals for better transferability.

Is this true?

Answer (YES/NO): NO